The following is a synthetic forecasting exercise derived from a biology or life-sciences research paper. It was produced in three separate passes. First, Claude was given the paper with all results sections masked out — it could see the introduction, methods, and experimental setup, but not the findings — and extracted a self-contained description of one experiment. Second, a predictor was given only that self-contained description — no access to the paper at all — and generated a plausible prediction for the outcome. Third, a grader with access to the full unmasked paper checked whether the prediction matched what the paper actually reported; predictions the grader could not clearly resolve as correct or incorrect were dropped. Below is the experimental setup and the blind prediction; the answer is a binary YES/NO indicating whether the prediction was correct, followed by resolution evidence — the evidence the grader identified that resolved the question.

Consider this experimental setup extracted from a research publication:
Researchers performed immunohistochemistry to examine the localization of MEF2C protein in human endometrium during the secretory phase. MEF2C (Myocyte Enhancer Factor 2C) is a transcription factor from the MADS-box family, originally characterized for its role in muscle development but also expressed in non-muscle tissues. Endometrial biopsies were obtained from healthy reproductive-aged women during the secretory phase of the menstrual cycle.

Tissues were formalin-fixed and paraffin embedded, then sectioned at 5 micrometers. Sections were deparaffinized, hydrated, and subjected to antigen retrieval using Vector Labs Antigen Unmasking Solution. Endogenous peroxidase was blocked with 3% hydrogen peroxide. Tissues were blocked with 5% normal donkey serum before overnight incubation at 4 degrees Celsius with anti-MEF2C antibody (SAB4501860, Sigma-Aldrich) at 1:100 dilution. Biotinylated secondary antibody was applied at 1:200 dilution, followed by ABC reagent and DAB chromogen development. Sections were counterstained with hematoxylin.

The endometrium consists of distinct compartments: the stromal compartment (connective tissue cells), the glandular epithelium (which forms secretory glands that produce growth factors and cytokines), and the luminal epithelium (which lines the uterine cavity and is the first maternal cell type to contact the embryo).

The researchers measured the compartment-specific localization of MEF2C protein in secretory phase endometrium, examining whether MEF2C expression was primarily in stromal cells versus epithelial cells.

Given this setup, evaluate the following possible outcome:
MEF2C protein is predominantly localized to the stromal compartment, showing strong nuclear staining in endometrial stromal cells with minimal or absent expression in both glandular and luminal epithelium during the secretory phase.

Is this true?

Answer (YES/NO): NO